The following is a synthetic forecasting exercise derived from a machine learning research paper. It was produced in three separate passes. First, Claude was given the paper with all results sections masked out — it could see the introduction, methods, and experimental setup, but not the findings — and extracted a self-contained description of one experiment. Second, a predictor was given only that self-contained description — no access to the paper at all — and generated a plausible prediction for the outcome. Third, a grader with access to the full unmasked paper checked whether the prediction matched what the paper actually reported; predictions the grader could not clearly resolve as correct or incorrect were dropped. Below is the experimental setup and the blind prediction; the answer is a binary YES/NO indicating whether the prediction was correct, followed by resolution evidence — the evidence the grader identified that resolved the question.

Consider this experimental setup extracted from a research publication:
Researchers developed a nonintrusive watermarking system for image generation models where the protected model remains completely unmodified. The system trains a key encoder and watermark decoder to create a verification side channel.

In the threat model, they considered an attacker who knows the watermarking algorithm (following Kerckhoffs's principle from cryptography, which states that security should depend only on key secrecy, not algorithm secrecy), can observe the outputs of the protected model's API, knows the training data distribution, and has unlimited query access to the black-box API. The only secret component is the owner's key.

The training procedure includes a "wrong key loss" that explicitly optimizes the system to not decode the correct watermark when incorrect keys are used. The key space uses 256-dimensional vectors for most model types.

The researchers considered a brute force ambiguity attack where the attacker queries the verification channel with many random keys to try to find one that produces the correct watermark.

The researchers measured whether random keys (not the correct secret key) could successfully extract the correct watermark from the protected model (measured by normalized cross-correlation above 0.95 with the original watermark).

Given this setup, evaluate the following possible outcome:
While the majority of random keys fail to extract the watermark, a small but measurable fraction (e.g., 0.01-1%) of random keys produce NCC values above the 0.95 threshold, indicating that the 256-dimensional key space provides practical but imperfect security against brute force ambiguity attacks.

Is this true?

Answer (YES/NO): NO